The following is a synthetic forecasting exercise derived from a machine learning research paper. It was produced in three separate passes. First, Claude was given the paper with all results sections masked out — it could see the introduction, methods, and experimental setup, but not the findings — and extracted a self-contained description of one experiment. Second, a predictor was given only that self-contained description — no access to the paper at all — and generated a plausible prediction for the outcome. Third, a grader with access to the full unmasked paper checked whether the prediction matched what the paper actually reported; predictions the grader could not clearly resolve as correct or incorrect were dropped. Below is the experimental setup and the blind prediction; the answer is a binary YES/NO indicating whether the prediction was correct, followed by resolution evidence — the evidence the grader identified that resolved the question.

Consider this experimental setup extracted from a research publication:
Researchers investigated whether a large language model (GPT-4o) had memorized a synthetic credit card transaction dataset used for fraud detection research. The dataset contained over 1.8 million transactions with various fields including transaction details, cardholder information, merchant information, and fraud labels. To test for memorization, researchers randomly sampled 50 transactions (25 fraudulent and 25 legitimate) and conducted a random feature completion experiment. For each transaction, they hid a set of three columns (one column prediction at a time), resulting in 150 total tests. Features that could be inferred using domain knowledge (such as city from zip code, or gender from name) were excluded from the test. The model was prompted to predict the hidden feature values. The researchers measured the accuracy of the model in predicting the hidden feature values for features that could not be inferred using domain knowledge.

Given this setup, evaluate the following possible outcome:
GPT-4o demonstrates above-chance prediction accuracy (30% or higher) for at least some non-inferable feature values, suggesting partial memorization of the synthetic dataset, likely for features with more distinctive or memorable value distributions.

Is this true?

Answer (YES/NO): NO